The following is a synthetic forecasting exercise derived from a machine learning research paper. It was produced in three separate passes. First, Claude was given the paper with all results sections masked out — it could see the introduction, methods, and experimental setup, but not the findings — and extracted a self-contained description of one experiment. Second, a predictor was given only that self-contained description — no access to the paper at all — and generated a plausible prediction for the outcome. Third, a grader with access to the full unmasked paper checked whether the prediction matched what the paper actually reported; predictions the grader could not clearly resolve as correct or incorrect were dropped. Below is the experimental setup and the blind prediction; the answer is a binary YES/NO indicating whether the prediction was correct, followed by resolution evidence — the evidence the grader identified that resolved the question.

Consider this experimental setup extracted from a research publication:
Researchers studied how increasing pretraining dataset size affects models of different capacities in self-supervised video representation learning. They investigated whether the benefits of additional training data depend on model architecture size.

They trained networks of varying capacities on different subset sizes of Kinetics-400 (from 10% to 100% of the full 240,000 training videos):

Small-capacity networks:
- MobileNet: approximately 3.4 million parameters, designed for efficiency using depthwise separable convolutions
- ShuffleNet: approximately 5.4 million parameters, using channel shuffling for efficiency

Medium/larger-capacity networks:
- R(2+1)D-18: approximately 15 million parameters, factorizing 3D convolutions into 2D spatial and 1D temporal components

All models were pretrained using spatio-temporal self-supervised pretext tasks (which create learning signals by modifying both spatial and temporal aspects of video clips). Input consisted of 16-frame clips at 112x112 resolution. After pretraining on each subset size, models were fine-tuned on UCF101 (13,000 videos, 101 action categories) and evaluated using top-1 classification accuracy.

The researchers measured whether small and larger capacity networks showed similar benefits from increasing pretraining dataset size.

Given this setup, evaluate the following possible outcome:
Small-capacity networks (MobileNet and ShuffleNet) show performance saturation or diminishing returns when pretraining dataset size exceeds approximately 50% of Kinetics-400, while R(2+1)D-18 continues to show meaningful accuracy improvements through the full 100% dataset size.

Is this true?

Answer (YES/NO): NO